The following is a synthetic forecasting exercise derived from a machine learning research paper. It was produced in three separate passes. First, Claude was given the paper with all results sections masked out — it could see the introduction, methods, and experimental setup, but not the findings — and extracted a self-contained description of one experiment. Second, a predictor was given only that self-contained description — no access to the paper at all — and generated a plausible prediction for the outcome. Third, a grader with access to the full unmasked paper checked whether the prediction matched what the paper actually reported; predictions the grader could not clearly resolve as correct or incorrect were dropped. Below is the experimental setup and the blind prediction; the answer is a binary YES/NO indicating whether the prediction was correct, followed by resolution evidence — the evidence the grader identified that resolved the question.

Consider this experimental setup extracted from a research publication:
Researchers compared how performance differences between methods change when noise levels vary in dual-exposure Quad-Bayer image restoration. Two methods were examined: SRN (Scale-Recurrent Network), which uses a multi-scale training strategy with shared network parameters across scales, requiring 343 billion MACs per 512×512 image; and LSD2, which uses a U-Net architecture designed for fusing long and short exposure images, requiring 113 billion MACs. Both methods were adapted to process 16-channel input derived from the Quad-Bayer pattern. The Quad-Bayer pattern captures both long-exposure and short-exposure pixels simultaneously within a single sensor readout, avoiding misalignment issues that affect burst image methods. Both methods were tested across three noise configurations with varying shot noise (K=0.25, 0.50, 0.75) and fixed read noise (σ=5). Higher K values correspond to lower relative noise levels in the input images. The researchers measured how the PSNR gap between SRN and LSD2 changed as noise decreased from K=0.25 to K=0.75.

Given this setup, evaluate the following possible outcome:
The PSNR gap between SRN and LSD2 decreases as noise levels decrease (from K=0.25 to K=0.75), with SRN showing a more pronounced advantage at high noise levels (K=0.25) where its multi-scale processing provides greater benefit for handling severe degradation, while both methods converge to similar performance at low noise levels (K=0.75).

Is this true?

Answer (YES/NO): NO